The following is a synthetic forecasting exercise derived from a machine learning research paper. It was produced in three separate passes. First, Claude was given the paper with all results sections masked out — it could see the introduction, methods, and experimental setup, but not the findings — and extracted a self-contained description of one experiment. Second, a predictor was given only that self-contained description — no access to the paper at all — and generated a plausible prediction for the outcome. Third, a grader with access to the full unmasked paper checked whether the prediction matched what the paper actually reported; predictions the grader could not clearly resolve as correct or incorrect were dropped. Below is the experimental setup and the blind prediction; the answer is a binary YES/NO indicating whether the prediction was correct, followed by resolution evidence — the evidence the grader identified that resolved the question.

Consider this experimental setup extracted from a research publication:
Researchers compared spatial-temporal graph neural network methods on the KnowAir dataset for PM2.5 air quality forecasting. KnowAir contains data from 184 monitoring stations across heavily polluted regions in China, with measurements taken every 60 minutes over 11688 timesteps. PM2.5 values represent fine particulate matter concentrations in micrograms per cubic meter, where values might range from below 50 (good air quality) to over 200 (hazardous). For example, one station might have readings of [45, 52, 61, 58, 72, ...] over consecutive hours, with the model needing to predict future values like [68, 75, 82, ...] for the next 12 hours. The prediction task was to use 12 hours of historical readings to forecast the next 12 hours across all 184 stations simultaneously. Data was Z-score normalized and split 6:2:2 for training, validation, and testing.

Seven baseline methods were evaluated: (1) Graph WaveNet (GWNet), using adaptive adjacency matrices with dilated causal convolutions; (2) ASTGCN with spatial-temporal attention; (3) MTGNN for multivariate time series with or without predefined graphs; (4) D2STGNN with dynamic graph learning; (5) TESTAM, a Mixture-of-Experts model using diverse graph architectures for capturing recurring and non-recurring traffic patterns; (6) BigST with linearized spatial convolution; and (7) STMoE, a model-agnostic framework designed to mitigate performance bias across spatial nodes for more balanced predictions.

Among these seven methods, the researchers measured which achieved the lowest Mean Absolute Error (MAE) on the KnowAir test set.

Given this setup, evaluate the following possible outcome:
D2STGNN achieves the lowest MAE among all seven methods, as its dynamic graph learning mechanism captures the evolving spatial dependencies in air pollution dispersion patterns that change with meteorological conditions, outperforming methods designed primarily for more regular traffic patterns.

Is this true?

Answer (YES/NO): NO